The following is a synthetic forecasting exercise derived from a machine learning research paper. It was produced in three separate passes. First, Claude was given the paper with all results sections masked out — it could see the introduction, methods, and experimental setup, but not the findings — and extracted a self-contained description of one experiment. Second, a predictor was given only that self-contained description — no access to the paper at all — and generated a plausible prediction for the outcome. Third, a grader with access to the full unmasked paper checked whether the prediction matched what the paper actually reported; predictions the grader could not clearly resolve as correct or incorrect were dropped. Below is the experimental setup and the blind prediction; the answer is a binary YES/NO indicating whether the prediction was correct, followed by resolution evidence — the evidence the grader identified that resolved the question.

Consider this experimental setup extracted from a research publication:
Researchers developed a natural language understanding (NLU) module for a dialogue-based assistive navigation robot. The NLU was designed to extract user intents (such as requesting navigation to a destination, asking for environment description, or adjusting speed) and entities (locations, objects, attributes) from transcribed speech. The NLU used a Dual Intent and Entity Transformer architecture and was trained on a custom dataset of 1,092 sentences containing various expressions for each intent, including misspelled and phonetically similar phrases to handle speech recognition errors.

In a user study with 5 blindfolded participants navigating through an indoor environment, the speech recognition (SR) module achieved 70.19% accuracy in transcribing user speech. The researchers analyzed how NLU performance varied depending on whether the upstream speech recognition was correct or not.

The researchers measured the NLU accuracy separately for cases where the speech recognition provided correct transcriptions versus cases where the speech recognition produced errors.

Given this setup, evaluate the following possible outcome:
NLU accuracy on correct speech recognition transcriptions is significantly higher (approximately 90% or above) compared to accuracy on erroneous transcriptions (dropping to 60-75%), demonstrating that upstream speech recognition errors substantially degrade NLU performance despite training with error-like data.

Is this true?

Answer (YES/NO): YES